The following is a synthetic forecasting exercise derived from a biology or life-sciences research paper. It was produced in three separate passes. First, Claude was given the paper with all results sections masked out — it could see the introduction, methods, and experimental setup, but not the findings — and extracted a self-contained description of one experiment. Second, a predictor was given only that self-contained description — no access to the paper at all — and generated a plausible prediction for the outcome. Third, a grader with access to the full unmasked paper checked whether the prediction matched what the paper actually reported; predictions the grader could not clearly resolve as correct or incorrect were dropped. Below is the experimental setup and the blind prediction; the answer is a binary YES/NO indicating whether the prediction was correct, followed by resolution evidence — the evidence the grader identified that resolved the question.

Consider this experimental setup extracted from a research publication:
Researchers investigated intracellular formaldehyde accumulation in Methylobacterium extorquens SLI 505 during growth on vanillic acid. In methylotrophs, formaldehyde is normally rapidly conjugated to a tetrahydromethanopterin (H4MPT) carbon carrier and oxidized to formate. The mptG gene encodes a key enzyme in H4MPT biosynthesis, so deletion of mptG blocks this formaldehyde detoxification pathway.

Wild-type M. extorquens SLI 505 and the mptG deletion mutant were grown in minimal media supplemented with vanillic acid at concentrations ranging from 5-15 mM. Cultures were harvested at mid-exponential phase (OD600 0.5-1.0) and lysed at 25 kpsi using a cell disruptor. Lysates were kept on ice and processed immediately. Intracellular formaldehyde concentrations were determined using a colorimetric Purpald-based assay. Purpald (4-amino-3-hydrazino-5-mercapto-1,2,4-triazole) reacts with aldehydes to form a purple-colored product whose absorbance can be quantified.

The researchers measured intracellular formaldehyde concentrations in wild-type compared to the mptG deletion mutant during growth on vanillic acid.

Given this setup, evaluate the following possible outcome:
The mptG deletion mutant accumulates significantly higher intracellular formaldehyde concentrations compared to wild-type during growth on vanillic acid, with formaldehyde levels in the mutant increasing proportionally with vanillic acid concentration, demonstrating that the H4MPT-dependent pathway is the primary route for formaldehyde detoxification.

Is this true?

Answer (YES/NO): NO